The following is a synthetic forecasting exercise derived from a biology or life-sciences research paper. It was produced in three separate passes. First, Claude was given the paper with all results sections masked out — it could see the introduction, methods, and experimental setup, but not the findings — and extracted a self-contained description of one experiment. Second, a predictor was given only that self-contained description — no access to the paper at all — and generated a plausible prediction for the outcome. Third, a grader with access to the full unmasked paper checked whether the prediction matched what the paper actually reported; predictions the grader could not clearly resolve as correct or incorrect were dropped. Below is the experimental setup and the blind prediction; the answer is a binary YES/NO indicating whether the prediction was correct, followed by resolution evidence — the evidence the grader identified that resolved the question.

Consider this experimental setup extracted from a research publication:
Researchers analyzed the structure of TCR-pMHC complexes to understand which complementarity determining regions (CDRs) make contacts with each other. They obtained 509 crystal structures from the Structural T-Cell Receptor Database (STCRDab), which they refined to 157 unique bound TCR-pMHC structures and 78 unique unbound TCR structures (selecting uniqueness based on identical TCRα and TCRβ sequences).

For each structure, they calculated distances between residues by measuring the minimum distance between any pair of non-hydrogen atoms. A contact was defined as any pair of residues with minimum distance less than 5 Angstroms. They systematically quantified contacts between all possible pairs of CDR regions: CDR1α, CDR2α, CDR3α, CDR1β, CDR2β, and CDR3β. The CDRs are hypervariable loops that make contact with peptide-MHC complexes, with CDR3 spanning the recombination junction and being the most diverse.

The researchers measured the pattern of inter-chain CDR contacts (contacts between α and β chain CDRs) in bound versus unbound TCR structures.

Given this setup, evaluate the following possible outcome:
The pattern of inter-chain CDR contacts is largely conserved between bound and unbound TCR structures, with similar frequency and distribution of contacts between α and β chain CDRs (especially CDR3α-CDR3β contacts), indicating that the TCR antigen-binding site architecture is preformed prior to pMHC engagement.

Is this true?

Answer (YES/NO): YES